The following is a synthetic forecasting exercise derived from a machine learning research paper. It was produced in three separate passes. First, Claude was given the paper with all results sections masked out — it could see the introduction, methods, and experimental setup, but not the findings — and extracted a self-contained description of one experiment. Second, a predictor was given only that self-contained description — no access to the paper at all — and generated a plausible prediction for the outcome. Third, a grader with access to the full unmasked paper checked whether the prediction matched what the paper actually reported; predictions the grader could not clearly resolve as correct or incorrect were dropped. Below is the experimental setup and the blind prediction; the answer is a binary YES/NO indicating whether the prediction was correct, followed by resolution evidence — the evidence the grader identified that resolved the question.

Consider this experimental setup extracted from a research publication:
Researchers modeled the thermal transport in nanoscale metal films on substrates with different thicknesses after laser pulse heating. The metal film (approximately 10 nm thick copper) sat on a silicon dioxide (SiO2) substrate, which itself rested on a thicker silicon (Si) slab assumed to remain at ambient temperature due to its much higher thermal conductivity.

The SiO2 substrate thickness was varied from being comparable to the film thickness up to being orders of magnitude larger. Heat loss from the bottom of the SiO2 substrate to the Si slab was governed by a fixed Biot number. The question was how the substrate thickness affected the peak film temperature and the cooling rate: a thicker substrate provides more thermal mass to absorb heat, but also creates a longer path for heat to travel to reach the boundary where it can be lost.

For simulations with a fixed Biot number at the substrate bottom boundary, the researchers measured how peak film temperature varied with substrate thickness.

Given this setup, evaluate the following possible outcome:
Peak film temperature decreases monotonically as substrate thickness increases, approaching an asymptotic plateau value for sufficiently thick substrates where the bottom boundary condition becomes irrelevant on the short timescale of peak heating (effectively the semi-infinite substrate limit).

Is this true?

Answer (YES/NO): NO